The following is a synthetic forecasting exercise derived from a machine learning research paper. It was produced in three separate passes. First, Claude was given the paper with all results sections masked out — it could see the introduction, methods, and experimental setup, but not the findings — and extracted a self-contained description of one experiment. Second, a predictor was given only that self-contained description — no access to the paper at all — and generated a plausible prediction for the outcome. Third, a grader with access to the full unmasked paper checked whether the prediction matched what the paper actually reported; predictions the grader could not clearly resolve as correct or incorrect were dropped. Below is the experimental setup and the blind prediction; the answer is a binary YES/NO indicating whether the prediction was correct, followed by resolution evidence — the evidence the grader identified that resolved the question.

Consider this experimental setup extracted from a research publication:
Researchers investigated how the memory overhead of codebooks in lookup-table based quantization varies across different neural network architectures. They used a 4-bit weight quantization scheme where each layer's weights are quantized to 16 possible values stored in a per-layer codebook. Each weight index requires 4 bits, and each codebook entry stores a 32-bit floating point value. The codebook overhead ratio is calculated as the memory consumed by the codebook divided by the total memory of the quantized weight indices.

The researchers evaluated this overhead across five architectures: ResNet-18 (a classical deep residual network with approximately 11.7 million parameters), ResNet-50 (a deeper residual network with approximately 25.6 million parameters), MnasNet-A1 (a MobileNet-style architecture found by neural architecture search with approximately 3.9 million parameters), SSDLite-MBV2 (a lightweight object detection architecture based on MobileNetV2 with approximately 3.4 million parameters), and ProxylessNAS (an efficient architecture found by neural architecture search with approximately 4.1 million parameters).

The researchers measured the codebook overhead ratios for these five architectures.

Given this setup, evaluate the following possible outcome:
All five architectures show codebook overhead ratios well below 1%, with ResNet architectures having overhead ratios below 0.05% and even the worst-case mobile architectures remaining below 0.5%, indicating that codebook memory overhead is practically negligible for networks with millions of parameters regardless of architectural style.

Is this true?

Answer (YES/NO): YES